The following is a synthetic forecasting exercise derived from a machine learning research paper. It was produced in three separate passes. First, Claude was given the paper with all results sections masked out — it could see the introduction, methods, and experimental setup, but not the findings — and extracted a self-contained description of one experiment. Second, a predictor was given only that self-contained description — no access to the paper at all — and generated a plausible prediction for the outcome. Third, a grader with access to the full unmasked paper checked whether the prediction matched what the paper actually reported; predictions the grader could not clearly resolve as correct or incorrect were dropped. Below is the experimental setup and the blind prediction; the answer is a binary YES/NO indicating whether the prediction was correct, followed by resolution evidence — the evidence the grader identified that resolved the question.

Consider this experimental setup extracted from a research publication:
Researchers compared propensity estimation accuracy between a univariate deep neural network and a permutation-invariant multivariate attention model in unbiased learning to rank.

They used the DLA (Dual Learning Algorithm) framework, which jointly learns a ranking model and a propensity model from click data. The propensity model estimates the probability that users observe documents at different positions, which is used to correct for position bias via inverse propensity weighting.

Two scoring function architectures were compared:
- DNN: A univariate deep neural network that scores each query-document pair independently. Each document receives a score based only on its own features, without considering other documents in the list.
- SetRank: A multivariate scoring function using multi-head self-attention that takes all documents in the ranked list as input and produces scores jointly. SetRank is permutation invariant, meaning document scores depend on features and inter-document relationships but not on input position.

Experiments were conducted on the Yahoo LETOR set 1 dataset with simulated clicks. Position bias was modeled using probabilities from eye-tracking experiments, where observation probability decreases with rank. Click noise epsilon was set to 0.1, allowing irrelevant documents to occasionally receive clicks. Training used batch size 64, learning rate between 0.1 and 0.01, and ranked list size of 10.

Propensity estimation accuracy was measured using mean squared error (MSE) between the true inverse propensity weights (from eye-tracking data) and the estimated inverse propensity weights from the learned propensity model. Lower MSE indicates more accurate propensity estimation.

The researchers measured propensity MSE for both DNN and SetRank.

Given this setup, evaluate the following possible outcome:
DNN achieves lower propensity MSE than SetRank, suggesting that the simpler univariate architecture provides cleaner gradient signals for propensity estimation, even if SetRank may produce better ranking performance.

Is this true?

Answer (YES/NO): YES